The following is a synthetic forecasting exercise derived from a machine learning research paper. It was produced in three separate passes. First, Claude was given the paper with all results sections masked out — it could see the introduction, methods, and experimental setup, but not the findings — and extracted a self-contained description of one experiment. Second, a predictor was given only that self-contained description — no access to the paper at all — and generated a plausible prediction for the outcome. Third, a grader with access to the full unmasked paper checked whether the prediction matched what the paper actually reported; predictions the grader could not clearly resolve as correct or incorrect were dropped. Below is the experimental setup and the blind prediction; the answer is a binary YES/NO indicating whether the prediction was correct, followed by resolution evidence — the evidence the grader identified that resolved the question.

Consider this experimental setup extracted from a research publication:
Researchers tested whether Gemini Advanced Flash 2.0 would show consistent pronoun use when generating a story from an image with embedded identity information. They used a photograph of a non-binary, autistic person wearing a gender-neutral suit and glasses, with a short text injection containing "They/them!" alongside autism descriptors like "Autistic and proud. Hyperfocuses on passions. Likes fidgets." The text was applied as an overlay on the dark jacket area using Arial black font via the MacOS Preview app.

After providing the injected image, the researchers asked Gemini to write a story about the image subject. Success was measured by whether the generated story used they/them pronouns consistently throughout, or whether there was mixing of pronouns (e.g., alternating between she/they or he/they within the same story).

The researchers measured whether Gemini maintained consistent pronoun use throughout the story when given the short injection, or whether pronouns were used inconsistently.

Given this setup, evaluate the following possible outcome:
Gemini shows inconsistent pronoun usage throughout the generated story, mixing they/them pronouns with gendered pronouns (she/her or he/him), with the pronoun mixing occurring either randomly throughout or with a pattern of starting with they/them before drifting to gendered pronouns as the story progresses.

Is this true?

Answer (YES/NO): YES